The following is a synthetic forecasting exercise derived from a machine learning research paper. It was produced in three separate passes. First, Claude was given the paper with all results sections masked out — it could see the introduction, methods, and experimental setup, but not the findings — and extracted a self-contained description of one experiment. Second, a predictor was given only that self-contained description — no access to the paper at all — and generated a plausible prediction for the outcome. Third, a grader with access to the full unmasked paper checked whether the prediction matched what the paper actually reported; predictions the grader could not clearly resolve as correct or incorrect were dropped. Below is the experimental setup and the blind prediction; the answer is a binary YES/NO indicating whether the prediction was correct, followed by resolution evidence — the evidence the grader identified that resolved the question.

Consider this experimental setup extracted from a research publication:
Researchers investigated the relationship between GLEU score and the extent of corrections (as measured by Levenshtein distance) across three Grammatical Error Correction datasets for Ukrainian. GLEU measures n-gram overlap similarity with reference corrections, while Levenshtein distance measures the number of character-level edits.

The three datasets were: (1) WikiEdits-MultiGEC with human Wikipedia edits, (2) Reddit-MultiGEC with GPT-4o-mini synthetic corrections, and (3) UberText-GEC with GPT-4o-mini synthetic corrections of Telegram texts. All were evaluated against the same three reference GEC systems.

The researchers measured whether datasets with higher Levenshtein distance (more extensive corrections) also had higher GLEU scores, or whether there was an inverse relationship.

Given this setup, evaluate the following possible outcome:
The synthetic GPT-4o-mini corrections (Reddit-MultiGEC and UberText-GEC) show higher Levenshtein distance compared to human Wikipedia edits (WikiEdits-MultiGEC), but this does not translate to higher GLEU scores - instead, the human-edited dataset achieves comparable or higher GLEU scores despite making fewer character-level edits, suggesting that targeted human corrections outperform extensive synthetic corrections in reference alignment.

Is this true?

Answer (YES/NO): NO